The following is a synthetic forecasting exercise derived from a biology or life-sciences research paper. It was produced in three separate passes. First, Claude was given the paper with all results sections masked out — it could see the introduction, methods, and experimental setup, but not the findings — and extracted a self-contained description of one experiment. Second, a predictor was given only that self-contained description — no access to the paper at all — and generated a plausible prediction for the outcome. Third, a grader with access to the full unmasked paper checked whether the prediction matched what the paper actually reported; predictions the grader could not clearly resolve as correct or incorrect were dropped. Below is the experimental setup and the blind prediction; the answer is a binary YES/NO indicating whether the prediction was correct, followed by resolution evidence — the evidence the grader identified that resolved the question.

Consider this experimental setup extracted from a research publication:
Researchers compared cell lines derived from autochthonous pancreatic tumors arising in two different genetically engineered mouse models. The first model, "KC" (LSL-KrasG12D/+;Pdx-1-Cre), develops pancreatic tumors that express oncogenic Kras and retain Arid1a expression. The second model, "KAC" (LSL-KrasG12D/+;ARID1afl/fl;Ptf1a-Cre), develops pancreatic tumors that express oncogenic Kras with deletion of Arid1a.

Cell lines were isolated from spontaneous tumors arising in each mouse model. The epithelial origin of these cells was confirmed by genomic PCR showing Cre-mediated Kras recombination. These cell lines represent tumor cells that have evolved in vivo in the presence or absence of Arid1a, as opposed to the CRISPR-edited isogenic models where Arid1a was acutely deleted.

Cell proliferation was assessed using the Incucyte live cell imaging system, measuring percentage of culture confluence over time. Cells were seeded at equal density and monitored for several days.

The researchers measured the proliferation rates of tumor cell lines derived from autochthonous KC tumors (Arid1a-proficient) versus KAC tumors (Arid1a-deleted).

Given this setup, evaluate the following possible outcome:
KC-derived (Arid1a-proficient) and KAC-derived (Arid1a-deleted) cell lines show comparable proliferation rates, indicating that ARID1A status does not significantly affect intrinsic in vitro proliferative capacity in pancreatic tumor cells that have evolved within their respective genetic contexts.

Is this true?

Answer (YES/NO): YES